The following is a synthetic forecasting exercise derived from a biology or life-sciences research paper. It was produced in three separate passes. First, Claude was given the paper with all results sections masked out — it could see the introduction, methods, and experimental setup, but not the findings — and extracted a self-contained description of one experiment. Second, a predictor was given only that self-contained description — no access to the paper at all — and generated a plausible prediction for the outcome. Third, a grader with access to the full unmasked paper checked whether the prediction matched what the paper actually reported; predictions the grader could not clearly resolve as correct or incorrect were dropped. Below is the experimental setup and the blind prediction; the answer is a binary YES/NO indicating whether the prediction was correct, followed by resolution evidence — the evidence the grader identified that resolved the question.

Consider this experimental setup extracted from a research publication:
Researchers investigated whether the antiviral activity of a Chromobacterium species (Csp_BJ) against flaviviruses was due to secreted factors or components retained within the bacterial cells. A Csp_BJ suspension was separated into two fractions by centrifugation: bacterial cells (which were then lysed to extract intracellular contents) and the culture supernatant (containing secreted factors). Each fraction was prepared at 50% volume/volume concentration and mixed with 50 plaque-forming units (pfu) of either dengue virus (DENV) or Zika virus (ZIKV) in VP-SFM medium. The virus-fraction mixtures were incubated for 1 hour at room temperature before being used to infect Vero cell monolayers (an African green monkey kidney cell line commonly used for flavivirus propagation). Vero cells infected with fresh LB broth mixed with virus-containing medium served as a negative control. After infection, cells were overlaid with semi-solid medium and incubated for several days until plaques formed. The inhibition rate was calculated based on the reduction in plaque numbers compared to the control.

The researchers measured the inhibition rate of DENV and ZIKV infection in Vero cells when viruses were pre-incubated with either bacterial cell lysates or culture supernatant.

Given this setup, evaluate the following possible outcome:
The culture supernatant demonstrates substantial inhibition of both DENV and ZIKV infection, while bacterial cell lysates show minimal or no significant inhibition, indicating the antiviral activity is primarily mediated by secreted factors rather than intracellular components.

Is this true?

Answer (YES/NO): YES